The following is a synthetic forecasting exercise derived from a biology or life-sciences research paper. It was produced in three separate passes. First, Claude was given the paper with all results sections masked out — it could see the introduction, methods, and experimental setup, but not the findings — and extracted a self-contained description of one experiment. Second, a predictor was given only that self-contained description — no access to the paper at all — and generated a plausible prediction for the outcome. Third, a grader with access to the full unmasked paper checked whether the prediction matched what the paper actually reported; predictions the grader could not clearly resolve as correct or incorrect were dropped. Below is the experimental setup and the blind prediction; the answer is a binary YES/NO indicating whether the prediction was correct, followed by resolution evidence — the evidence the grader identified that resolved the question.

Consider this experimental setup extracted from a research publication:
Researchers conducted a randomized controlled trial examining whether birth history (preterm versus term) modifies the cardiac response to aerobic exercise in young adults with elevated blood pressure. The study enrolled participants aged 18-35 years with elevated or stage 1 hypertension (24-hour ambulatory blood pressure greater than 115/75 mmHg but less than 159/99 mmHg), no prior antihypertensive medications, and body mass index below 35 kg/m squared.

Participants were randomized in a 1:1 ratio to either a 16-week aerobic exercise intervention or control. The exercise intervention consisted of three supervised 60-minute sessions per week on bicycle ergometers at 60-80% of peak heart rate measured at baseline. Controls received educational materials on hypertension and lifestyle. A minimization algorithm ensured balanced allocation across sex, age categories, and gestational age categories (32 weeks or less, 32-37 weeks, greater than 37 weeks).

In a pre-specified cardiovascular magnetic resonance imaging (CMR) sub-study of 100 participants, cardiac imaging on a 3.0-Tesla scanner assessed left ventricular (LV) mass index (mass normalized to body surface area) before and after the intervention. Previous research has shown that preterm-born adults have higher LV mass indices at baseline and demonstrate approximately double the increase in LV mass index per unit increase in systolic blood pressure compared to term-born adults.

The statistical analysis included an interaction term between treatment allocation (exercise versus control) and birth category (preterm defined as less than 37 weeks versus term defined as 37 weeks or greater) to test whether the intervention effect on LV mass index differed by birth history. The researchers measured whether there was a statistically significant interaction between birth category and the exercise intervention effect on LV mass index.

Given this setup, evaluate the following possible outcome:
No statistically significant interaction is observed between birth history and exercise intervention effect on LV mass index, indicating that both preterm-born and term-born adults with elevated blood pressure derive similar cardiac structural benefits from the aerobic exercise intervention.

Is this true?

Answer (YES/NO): NO